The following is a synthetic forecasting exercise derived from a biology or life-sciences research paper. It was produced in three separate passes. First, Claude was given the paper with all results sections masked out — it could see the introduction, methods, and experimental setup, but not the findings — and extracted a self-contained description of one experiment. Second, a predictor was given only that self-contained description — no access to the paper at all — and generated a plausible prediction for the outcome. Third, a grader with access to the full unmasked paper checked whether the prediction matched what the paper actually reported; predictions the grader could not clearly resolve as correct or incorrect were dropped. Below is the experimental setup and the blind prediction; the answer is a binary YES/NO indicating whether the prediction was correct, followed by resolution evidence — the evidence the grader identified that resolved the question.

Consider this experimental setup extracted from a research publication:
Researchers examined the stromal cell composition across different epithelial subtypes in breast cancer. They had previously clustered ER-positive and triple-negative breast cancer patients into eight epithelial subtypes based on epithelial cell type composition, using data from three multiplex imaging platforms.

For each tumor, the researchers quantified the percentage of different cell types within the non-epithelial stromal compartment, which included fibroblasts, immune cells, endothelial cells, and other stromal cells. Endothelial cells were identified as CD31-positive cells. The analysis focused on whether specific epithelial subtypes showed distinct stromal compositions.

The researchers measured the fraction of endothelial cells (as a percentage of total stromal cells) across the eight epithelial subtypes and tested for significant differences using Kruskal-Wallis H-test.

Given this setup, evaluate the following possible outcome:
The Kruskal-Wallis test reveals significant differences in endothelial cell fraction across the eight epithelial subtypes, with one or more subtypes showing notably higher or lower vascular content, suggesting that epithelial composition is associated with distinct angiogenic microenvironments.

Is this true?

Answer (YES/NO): YES